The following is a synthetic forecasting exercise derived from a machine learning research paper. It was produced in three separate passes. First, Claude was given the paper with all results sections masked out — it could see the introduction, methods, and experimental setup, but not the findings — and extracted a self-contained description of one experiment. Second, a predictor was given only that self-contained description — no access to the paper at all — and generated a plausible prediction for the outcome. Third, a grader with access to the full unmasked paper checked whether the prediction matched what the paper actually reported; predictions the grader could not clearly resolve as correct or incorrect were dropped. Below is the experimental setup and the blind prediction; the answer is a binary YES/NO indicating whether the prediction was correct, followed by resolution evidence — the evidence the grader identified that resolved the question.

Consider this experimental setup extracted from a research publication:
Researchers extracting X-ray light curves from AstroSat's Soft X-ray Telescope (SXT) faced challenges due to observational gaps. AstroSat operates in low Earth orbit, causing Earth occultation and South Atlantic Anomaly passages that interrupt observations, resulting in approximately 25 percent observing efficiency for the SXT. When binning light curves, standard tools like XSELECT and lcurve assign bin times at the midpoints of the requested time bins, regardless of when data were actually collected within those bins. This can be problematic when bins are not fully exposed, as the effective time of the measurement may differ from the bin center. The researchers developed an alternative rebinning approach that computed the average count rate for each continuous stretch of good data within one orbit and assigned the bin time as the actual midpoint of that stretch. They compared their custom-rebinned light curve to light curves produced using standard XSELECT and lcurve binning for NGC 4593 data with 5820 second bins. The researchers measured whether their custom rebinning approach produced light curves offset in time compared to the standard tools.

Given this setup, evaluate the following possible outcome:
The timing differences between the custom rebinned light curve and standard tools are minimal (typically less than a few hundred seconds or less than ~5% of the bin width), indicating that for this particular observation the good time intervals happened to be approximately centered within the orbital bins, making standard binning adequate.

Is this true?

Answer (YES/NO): NO